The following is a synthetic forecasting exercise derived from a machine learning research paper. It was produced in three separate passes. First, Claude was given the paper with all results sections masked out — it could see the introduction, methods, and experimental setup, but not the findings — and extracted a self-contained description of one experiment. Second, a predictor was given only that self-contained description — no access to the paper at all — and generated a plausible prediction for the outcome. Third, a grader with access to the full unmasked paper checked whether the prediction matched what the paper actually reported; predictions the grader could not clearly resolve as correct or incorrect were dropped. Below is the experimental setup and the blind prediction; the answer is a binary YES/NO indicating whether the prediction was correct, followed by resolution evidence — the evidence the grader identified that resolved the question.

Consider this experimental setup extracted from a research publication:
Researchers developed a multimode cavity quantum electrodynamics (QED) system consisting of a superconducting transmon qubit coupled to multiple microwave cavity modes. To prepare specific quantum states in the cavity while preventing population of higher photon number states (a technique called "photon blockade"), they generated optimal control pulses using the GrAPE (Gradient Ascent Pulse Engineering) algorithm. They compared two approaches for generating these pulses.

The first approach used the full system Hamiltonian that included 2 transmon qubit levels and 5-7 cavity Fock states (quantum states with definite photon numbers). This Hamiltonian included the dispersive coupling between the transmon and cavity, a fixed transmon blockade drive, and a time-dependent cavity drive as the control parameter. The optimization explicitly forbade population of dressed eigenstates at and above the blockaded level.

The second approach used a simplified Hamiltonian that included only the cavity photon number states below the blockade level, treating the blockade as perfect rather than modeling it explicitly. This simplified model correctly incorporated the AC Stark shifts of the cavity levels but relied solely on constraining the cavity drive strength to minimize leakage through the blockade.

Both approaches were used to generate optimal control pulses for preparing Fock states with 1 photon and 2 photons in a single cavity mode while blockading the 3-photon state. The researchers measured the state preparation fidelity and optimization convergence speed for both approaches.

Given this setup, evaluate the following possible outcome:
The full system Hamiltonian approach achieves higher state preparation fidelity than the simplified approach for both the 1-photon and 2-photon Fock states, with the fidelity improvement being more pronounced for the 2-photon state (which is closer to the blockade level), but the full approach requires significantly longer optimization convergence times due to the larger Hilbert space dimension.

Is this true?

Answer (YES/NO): NO